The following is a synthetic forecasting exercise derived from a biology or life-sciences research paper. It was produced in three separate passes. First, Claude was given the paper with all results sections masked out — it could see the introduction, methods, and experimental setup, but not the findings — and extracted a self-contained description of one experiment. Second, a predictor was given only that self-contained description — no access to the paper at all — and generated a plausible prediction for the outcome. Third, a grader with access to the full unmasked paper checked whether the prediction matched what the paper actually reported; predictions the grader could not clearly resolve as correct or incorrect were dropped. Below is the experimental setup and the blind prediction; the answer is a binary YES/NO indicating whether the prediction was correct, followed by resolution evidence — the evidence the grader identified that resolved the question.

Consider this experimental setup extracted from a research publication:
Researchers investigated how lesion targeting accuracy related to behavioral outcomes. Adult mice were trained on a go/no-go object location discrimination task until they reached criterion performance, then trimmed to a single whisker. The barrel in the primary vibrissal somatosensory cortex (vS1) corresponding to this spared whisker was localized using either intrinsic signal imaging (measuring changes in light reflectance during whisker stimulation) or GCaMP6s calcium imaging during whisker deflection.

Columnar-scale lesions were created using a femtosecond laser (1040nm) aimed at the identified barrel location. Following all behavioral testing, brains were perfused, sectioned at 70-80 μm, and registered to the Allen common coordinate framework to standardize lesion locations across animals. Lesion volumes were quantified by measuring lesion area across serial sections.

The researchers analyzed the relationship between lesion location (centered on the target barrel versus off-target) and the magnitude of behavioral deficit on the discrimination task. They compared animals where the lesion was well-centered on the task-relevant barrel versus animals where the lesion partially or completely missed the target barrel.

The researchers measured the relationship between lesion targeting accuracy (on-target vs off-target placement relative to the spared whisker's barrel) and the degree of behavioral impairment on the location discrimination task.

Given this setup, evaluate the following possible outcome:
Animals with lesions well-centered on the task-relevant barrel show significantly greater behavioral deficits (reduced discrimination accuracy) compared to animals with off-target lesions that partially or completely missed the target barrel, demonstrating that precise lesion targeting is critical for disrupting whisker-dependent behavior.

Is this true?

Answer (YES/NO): YES